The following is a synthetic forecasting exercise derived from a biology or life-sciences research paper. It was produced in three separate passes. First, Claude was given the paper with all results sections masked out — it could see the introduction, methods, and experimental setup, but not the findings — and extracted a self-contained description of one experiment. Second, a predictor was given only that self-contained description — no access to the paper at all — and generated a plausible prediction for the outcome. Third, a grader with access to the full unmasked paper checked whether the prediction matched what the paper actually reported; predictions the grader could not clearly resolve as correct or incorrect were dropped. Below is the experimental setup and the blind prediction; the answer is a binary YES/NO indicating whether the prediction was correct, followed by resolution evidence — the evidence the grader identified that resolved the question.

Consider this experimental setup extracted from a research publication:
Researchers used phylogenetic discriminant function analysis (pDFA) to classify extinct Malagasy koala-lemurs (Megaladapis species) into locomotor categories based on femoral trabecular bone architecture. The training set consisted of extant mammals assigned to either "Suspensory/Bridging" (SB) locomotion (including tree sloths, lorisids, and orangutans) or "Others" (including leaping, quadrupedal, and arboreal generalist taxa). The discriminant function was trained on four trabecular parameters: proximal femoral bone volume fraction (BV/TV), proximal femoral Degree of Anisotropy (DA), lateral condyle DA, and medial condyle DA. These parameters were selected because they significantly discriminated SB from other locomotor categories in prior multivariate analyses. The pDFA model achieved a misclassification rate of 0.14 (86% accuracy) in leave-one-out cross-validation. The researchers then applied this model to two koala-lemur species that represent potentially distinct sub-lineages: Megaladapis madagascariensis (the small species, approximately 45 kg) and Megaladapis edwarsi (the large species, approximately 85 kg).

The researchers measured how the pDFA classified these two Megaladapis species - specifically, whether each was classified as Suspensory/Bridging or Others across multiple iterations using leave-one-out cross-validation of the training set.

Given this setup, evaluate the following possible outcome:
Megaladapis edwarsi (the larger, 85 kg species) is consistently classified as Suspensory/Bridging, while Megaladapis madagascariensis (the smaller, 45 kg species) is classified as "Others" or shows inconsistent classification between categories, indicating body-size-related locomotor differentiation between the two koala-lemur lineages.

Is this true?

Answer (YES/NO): YES